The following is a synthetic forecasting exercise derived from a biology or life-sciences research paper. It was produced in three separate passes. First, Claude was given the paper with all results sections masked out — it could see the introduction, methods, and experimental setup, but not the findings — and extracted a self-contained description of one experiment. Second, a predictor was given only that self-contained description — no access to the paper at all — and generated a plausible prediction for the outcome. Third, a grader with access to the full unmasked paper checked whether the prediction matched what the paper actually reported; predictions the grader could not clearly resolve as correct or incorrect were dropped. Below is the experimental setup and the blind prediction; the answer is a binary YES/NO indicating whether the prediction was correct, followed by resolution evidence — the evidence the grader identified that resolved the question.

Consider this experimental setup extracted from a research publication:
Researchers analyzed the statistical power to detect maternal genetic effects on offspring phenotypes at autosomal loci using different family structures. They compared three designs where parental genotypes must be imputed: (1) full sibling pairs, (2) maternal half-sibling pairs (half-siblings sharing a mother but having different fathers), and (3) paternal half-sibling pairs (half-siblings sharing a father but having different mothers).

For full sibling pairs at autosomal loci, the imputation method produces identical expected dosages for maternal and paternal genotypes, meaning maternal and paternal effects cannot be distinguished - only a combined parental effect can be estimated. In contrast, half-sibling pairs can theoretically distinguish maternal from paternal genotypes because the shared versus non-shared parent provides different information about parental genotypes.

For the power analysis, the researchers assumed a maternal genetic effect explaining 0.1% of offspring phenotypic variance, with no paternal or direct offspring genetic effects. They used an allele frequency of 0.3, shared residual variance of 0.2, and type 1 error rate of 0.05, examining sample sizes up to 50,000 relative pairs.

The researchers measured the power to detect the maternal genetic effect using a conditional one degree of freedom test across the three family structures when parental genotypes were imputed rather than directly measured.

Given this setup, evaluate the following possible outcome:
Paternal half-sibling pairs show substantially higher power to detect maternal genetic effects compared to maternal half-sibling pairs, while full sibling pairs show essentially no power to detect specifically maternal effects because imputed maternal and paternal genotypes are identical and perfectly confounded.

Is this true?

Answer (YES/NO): NO